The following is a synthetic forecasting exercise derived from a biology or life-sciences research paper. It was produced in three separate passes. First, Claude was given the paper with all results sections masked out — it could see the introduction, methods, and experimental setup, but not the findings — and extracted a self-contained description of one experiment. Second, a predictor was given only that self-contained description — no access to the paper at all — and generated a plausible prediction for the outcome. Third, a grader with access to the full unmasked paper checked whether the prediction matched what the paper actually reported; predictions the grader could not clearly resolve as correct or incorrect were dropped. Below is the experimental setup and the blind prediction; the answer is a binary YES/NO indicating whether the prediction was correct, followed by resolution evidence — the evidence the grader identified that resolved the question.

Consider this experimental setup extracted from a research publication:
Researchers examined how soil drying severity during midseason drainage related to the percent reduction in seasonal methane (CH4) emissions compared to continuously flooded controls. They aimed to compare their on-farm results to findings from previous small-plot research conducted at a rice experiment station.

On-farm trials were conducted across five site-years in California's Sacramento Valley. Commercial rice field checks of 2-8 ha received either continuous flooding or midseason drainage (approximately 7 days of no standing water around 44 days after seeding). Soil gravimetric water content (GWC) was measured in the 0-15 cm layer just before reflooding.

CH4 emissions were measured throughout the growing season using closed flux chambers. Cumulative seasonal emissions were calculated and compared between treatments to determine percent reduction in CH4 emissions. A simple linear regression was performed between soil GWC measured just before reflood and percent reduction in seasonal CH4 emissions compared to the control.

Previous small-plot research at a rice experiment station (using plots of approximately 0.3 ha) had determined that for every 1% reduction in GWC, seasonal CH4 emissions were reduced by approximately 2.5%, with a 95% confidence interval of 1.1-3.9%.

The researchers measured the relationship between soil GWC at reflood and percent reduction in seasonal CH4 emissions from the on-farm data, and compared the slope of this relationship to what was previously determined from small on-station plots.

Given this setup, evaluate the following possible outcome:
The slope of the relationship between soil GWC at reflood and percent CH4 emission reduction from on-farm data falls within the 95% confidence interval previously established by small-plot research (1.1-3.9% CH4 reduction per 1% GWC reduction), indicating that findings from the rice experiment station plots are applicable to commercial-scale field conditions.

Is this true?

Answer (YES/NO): YES